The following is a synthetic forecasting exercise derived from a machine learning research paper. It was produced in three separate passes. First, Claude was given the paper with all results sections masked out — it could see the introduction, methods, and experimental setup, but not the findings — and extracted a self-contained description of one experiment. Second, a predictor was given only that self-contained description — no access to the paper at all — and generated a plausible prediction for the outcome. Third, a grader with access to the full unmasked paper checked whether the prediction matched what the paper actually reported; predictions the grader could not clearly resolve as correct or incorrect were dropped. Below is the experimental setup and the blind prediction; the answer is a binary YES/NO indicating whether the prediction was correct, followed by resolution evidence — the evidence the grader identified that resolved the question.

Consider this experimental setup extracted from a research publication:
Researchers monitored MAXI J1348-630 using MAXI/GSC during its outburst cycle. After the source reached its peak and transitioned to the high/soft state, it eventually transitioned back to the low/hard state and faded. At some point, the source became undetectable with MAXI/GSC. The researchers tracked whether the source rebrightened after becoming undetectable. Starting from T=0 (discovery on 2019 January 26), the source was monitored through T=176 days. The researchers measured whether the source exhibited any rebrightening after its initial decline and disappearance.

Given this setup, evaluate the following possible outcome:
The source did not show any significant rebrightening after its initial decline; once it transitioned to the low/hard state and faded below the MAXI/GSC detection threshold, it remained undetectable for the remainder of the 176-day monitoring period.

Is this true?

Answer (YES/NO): NO